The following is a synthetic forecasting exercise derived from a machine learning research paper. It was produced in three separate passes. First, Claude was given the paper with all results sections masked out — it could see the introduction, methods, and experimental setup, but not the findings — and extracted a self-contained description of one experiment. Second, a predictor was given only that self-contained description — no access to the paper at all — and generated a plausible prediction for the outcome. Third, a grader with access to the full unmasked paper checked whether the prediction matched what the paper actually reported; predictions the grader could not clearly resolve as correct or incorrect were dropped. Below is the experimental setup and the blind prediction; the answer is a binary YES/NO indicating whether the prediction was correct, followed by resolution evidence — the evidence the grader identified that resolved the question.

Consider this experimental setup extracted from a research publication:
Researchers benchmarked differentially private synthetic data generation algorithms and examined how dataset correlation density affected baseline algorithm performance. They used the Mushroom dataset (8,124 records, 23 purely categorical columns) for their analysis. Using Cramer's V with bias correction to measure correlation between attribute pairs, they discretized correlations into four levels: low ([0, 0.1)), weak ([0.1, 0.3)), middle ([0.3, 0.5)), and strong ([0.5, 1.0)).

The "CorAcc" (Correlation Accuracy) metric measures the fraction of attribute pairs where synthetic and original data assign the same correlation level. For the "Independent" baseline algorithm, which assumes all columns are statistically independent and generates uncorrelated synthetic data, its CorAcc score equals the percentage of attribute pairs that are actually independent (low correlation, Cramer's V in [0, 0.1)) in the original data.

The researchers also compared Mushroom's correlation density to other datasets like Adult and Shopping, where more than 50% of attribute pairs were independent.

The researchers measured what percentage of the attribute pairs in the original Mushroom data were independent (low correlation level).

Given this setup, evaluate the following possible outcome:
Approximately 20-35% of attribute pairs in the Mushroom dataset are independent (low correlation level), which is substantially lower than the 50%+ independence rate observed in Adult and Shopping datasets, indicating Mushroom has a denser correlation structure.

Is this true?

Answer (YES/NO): NO